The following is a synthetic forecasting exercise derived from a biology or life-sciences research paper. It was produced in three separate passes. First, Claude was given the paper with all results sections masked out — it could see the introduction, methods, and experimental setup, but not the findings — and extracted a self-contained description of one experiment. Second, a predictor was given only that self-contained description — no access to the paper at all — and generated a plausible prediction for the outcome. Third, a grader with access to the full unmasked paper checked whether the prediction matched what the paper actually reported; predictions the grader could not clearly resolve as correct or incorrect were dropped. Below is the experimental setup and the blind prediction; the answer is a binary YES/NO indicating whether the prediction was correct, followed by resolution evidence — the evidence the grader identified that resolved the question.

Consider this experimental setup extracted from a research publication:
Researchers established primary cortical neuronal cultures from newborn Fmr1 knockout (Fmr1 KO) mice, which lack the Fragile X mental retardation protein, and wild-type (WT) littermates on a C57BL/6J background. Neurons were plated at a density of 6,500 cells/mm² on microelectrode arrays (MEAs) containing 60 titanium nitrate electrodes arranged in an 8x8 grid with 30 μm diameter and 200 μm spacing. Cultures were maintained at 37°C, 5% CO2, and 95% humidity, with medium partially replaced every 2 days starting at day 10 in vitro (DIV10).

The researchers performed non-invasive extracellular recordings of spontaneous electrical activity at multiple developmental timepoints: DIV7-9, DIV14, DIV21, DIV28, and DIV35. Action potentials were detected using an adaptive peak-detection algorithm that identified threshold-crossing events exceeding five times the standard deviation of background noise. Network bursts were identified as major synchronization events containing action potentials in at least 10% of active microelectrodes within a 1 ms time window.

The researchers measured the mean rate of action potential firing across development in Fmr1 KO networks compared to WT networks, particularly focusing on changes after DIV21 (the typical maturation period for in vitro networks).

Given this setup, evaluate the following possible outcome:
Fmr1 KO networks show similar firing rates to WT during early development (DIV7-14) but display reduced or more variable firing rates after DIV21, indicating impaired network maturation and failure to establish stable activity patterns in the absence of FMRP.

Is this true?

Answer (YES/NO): NO